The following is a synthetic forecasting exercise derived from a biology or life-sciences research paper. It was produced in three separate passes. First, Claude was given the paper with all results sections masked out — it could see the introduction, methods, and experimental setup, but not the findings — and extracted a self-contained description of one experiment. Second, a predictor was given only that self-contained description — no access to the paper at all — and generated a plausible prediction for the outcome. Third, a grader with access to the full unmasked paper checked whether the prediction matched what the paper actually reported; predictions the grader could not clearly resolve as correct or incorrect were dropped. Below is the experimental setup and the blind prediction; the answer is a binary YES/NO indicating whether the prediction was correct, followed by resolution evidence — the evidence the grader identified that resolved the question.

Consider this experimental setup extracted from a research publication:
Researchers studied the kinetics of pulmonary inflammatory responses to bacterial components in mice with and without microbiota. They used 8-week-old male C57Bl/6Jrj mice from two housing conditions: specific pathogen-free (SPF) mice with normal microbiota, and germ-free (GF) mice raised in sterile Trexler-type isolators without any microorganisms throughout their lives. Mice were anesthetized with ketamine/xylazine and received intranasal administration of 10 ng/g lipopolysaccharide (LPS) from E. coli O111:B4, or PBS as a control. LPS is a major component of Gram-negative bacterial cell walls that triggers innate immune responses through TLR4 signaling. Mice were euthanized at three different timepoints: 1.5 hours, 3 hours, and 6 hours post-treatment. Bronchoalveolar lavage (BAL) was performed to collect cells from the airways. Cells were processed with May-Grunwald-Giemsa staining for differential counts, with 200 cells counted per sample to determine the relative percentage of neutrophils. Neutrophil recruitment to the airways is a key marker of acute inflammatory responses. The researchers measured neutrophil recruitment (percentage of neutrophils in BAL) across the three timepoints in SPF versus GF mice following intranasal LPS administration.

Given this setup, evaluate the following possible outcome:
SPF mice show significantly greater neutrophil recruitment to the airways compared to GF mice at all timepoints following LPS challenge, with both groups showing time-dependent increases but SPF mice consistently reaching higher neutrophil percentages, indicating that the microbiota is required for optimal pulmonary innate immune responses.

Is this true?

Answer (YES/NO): NO